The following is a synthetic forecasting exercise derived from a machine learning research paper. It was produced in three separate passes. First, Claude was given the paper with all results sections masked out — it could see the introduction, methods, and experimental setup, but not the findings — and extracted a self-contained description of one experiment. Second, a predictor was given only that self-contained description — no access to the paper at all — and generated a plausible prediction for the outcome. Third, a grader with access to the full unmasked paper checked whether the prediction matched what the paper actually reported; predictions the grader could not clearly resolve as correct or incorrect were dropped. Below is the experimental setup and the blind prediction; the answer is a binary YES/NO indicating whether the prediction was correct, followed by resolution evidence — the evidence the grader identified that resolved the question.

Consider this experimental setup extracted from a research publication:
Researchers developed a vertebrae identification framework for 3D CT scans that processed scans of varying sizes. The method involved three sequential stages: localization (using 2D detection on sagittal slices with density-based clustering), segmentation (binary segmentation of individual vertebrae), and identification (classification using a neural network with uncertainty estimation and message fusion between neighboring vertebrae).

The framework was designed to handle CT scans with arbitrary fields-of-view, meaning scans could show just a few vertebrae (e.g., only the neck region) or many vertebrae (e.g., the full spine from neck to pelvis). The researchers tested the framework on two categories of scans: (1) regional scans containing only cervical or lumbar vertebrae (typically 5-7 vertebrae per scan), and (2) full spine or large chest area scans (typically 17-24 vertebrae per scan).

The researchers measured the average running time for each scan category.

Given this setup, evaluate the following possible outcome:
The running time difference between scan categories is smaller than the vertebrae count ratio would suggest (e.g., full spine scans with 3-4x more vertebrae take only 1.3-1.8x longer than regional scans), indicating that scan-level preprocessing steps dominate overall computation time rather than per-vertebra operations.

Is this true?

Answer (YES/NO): YES